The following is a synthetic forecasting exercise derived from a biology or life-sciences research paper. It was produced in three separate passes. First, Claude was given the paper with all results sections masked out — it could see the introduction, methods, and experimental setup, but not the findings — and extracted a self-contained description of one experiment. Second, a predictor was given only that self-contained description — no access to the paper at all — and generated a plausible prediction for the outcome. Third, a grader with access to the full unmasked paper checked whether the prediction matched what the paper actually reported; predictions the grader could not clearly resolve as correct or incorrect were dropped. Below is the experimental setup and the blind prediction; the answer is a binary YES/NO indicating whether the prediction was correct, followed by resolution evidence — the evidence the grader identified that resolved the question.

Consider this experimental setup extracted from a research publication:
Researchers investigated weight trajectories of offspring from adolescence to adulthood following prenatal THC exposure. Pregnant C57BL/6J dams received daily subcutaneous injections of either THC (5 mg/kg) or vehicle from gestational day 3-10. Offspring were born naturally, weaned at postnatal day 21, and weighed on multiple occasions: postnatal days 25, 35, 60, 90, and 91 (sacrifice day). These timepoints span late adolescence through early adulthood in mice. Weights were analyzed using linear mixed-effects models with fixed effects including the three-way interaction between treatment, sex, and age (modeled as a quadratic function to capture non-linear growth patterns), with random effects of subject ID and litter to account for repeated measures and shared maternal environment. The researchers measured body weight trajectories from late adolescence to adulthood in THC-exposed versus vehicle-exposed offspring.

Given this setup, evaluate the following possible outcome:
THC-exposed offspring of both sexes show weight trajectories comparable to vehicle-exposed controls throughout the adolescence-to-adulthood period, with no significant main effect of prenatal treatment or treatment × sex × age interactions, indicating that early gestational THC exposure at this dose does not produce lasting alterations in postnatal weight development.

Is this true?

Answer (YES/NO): NO